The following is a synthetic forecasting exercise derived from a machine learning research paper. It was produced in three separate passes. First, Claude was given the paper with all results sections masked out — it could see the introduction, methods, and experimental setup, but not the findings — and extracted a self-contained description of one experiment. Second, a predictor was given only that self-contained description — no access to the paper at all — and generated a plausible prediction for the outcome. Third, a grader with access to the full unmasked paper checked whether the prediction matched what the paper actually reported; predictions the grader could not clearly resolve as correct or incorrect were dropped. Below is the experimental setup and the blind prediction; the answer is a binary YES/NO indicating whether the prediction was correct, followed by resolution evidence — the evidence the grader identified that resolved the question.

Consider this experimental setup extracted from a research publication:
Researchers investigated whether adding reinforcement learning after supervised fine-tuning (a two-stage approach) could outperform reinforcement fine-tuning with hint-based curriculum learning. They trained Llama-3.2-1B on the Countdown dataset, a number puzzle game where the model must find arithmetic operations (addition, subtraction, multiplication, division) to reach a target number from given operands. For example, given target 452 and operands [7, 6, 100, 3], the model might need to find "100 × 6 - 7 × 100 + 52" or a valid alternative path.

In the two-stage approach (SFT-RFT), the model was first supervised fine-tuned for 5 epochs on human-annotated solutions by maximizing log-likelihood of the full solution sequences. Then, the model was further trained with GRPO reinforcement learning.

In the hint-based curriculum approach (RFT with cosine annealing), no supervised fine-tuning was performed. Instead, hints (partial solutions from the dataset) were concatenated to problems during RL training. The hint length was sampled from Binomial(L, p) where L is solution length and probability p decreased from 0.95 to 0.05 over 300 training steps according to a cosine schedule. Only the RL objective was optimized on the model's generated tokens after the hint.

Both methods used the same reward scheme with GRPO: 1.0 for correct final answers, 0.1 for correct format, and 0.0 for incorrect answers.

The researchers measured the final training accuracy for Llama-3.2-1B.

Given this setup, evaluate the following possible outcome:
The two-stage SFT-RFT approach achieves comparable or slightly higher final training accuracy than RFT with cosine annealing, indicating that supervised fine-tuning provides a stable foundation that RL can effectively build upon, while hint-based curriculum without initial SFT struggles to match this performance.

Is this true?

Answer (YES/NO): NO